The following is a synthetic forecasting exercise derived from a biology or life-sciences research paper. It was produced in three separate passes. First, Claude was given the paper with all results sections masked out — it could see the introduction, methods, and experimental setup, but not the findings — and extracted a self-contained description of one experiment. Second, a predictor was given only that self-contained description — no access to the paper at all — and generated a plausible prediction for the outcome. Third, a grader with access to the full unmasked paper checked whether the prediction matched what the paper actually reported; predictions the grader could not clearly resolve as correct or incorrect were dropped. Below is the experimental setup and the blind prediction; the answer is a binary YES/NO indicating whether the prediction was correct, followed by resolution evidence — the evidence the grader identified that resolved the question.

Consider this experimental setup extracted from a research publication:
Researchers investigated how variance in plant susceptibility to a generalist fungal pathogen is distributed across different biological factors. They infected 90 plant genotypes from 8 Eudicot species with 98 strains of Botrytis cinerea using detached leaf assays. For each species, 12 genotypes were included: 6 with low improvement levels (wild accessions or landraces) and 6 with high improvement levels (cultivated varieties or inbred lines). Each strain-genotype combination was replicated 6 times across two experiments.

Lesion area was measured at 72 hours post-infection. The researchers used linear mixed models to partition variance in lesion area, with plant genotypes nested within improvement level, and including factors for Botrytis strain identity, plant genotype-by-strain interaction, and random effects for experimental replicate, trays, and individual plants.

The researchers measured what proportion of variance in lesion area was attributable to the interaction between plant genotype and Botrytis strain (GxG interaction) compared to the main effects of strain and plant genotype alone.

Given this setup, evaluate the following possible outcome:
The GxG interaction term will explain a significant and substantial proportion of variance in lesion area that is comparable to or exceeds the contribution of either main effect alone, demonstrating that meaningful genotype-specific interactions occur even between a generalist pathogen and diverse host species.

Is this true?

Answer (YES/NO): YES